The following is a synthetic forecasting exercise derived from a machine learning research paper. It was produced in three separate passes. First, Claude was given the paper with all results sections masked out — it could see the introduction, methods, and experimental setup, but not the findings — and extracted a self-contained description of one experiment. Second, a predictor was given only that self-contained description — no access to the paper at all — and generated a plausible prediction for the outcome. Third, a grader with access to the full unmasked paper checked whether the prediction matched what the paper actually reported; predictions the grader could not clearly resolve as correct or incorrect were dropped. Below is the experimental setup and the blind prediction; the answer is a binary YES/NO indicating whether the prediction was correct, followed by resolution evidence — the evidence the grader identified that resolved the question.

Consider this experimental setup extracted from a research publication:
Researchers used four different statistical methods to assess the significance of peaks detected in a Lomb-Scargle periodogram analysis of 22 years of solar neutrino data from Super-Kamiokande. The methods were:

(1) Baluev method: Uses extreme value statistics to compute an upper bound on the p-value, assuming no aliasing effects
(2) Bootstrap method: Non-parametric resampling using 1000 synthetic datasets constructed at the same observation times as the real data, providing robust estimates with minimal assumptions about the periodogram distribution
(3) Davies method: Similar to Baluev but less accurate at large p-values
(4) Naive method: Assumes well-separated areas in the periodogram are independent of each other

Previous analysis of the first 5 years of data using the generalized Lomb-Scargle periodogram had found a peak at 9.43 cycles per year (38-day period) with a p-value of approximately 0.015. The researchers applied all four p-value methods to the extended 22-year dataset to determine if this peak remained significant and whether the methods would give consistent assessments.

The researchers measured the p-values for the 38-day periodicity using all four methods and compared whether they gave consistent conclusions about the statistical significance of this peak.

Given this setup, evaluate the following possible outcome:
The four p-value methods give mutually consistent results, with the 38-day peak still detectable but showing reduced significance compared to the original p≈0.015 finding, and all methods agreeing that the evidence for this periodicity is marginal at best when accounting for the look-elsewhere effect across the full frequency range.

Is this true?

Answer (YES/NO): NO